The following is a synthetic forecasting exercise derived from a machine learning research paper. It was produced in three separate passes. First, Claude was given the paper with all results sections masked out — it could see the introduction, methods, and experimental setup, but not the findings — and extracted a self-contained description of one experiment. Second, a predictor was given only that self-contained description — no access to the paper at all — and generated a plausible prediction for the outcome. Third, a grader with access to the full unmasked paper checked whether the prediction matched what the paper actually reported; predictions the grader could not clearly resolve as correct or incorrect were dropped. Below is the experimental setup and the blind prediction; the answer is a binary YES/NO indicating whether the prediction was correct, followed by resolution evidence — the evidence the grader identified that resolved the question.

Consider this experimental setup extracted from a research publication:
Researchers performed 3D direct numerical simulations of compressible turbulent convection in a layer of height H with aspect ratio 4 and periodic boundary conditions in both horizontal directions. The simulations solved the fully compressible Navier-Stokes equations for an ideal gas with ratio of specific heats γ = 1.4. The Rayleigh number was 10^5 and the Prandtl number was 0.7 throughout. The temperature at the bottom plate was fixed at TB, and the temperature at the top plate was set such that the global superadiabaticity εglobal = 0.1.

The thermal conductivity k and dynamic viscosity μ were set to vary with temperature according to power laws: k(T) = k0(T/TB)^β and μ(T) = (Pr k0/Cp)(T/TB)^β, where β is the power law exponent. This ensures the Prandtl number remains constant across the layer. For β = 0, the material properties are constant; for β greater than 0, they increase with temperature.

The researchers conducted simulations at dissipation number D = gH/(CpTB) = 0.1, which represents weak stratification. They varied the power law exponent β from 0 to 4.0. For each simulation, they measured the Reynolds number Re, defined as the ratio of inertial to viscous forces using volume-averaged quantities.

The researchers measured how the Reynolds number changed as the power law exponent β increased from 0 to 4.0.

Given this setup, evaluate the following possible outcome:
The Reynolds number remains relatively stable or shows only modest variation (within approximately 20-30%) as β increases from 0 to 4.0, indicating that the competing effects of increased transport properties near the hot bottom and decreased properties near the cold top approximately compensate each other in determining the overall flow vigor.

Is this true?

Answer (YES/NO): NO